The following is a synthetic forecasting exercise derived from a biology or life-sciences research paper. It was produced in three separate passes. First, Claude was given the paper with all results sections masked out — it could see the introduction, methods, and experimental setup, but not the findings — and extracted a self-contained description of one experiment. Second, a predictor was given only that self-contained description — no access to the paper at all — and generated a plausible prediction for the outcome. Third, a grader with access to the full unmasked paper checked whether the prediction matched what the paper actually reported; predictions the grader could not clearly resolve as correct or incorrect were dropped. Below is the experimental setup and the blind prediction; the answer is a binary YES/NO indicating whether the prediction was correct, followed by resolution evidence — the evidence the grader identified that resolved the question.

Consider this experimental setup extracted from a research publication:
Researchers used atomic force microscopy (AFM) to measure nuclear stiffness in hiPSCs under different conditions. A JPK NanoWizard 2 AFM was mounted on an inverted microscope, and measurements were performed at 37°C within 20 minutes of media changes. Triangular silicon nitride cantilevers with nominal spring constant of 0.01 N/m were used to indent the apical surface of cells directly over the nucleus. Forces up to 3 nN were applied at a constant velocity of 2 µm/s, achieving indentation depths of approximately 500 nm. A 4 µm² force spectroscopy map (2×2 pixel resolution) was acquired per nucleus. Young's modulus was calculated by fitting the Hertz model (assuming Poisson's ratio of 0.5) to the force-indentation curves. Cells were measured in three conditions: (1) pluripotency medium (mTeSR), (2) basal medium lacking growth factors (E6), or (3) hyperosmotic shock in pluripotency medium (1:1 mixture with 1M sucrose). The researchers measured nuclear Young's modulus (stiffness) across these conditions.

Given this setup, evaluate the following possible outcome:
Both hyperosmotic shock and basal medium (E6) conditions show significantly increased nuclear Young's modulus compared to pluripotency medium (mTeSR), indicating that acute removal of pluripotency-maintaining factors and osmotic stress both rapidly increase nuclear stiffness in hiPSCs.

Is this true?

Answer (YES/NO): YES